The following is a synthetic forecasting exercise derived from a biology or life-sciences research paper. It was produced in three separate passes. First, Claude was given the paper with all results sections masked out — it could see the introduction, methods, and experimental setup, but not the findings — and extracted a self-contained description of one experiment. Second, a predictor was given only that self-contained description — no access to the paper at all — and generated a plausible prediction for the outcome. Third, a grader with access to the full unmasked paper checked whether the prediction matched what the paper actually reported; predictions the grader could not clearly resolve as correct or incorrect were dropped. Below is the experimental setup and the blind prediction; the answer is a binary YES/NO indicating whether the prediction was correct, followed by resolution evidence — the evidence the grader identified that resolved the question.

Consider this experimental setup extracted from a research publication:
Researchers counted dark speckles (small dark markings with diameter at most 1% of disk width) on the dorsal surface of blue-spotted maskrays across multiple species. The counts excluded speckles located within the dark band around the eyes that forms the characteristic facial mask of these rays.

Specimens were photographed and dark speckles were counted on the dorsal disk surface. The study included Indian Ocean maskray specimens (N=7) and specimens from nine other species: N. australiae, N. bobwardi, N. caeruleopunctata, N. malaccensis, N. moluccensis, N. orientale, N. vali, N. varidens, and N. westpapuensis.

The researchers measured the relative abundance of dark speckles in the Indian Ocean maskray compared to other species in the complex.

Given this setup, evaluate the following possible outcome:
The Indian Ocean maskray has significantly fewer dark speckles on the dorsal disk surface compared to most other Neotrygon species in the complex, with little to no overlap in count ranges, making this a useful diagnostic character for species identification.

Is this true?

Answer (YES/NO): NO